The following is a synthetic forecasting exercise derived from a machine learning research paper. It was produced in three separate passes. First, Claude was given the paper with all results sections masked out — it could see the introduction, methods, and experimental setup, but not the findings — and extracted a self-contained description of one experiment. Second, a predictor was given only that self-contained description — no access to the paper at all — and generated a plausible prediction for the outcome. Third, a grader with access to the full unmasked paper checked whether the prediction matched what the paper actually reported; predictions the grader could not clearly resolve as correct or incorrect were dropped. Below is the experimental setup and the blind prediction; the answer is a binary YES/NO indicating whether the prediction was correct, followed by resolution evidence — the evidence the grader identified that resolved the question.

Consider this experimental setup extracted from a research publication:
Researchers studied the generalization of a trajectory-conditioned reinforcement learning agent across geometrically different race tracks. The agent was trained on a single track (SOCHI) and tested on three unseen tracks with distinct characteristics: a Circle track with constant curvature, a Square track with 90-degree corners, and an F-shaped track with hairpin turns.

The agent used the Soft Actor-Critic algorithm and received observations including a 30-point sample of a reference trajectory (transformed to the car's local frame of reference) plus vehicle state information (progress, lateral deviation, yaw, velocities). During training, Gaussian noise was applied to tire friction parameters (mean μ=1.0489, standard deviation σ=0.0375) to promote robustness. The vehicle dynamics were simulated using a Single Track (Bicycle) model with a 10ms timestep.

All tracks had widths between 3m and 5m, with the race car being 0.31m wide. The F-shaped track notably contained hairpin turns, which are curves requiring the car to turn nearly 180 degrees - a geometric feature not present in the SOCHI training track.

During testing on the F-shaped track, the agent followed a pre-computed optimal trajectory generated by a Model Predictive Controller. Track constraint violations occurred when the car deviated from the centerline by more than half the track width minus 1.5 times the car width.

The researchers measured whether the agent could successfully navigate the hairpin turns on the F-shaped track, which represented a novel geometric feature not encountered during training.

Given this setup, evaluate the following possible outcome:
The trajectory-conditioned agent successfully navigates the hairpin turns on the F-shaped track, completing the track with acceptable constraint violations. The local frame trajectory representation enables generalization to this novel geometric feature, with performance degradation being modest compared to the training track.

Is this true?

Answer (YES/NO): NO